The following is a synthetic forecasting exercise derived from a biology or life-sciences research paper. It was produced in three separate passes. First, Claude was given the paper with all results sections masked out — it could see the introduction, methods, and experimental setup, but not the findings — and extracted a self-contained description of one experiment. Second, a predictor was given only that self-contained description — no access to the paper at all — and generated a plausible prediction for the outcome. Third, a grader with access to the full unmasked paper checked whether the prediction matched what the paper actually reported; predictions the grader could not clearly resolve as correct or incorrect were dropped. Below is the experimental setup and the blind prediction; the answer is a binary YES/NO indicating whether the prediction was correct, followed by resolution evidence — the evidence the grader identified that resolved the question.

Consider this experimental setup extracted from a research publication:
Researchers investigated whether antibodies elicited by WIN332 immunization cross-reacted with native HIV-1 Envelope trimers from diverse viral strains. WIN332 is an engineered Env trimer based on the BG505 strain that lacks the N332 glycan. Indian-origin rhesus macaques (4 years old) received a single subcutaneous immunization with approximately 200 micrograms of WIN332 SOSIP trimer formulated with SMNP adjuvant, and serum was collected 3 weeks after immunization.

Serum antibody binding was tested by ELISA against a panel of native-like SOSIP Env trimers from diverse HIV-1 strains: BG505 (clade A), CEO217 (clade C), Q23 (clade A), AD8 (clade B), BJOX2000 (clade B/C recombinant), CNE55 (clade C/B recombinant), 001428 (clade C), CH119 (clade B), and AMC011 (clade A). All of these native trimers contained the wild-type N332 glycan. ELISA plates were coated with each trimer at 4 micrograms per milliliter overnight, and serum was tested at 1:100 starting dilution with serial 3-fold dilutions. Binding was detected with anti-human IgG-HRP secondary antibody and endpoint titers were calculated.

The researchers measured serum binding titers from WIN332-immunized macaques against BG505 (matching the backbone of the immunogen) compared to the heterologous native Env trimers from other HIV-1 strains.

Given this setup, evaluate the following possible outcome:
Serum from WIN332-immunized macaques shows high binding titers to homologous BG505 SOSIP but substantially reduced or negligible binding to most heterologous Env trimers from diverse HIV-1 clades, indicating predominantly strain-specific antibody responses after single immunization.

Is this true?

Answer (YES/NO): NO